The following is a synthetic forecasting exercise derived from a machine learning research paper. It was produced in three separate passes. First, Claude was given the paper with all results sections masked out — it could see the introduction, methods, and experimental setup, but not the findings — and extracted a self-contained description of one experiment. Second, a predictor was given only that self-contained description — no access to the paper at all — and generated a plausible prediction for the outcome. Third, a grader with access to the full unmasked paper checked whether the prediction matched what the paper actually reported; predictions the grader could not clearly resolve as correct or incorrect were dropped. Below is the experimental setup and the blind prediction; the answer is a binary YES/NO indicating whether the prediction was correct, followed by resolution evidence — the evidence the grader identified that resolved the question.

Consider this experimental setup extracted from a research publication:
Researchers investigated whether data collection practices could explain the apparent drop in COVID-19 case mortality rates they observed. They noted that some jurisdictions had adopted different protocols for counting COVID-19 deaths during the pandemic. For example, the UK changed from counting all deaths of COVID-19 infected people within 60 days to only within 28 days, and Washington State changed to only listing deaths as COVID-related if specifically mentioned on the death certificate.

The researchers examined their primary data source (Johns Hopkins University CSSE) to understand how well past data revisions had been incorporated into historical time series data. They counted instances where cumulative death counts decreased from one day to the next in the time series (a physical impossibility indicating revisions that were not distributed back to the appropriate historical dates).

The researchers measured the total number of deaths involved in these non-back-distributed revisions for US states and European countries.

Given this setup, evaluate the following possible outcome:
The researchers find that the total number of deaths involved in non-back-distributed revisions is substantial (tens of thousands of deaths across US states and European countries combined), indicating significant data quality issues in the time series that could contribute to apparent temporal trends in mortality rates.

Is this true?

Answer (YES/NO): NO